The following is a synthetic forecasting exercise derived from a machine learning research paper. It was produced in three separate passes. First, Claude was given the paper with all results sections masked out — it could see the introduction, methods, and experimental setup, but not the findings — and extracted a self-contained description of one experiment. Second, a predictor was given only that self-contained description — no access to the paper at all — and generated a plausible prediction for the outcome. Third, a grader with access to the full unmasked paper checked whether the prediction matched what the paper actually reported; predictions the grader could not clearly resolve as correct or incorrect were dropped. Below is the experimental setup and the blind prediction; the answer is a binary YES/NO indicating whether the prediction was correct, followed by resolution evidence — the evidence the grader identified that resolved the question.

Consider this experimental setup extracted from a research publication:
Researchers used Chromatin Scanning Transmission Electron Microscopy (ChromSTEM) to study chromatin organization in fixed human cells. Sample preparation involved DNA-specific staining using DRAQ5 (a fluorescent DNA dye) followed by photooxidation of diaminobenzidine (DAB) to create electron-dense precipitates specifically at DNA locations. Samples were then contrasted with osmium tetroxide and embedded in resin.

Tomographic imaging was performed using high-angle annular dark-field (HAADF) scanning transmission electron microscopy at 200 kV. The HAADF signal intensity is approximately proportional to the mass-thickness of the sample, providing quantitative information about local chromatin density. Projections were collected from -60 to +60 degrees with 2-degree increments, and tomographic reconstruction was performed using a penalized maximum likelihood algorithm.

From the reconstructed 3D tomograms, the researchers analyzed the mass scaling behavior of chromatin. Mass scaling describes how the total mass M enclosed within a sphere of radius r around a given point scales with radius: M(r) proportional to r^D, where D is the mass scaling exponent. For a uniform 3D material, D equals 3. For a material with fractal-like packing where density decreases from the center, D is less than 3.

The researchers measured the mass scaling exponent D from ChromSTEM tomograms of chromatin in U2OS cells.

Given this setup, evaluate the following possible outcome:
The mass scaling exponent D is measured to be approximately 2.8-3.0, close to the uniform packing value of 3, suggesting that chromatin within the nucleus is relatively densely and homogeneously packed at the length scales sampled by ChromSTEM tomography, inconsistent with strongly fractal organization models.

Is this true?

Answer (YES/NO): NO